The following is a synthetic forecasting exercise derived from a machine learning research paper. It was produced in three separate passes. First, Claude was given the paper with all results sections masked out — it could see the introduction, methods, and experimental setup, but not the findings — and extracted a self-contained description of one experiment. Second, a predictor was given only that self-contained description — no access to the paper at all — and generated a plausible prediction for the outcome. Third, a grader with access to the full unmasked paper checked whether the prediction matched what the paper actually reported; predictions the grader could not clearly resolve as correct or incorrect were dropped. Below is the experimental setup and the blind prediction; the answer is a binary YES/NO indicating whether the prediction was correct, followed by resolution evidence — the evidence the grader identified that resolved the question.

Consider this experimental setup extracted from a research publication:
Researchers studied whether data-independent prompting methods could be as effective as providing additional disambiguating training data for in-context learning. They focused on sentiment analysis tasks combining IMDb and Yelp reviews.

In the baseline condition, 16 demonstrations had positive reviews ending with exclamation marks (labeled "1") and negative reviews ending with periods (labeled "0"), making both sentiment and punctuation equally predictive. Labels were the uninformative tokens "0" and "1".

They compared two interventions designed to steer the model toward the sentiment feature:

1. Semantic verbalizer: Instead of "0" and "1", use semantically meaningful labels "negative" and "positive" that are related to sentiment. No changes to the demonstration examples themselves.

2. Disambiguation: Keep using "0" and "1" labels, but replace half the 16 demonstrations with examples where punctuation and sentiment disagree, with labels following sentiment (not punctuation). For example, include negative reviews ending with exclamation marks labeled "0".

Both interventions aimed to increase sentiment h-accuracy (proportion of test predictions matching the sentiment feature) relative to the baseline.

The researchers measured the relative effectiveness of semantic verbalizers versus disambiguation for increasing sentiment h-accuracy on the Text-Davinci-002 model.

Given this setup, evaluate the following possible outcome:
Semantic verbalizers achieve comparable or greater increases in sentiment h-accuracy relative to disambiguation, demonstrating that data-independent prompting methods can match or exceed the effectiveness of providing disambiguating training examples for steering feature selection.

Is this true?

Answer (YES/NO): NO